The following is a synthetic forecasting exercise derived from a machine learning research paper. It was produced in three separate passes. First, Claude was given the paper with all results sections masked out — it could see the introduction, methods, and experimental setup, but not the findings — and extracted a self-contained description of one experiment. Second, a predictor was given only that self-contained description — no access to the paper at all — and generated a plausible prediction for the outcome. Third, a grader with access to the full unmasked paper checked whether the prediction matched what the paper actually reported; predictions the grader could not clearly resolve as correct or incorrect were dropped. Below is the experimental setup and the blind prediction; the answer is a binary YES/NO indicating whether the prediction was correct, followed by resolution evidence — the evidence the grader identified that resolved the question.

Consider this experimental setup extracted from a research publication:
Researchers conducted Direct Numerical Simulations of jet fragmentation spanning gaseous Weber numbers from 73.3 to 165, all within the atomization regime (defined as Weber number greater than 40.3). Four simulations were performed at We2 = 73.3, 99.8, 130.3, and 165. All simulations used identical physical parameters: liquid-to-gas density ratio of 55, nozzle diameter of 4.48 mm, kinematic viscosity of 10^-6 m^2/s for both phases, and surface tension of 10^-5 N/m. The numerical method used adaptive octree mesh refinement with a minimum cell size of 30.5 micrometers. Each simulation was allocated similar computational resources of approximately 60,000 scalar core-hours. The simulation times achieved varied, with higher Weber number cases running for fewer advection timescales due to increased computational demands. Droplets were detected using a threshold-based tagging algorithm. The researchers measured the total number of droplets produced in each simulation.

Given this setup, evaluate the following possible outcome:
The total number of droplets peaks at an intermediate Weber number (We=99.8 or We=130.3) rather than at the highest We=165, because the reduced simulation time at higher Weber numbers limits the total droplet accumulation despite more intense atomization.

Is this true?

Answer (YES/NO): NO